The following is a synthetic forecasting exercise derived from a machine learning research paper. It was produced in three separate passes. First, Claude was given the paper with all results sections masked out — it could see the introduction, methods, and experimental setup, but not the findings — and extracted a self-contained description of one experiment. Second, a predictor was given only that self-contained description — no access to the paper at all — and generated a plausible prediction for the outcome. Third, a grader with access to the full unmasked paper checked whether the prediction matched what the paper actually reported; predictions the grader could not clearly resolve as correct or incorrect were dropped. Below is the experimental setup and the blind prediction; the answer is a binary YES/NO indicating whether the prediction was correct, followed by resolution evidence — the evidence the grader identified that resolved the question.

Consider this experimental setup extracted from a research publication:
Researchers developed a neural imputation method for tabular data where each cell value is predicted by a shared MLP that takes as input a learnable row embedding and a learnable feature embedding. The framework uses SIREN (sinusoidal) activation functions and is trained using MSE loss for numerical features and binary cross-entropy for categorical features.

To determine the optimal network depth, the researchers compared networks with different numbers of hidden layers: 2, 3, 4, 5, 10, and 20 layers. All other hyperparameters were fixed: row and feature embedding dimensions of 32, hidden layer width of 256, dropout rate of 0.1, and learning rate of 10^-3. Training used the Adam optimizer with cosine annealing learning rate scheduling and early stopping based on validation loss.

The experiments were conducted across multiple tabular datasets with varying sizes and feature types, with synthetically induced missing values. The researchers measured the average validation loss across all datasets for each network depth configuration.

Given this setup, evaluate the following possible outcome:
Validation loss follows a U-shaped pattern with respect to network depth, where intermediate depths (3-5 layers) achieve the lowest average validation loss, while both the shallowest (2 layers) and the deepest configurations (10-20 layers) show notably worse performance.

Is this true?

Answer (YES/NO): NO